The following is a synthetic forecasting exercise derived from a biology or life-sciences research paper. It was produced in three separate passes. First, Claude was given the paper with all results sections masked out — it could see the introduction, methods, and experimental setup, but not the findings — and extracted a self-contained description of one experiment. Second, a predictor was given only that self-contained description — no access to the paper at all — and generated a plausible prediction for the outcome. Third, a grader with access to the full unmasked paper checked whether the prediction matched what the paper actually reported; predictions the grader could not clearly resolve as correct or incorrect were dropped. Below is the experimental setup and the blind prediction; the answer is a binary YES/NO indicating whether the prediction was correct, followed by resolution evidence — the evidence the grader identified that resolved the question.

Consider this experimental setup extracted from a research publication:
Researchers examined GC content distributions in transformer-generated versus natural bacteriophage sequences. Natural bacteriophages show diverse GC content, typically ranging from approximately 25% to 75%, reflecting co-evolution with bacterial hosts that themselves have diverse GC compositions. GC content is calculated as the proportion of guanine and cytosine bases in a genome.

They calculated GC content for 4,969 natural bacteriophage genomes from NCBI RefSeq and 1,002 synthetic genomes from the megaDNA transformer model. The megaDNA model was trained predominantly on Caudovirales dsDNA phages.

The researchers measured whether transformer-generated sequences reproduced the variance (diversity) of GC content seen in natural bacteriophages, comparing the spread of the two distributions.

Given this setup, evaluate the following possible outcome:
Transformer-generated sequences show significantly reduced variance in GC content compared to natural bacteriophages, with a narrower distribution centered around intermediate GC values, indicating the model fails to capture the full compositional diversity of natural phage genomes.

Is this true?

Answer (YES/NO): NO